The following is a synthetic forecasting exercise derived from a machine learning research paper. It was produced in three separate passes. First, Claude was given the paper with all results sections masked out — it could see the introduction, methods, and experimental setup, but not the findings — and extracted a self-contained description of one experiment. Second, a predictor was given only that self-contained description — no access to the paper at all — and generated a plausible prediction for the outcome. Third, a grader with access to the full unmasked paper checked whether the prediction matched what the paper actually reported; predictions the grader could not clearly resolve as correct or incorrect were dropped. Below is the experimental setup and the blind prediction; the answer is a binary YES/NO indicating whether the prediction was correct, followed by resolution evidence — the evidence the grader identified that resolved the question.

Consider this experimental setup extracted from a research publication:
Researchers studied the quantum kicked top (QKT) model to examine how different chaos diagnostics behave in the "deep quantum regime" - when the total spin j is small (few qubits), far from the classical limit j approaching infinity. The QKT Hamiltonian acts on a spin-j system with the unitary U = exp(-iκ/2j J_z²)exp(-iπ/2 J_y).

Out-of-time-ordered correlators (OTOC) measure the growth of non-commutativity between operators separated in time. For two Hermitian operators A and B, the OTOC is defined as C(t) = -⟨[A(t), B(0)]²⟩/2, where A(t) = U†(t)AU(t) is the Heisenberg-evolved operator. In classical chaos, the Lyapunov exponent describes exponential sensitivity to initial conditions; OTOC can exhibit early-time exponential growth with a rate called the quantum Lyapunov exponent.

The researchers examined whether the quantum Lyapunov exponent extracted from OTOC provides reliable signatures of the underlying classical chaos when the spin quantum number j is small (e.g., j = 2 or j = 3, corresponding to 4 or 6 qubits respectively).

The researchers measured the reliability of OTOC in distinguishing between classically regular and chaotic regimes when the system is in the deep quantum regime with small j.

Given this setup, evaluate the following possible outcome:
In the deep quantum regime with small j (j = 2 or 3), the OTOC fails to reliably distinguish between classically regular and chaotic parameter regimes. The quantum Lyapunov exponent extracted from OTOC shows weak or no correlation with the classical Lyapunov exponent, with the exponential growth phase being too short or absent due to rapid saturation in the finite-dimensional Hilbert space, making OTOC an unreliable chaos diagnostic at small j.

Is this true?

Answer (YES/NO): NO